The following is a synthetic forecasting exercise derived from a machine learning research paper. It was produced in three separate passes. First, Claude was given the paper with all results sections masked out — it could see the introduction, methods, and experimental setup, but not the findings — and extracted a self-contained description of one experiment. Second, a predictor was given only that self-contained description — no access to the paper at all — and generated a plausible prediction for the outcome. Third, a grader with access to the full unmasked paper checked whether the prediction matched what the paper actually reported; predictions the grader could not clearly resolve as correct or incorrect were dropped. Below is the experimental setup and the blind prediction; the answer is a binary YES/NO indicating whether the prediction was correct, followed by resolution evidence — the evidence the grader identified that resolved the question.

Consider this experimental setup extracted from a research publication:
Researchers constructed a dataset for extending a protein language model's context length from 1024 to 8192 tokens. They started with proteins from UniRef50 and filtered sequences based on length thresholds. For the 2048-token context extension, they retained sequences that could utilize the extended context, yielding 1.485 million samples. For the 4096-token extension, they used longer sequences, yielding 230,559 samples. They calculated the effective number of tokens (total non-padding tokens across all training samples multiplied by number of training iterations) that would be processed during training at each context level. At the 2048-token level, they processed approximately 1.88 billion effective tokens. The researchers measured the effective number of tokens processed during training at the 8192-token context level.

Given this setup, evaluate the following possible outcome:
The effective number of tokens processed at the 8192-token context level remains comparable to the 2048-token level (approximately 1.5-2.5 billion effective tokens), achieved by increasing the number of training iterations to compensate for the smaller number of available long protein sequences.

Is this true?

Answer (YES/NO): NO